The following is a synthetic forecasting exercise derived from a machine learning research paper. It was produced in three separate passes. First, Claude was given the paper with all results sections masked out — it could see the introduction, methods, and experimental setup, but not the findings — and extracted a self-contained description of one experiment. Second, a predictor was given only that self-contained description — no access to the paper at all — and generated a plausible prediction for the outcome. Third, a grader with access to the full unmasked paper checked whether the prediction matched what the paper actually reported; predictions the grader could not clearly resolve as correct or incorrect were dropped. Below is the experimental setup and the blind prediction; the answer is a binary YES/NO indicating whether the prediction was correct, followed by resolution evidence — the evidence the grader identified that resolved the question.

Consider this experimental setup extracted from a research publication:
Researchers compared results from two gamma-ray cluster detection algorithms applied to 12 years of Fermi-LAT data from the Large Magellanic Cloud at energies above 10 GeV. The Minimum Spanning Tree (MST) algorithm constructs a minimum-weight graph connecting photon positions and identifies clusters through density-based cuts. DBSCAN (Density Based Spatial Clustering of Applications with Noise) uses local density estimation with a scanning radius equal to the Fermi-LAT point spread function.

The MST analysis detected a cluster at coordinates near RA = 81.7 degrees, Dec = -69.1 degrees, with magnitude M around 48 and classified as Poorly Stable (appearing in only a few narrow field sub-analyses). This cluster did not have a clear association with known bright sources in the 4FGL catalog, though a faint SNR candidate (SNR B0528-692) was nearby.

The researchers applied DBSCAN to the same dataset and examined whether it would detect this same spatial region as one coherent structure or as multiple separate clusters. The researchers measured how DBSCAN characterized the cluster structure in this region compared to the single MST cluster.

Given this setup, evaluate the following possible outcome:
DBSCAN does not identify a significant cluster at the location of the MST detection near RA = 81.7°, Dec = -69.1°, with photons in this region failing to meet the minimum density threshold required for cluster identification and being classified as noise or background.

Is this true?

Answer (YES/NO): NO